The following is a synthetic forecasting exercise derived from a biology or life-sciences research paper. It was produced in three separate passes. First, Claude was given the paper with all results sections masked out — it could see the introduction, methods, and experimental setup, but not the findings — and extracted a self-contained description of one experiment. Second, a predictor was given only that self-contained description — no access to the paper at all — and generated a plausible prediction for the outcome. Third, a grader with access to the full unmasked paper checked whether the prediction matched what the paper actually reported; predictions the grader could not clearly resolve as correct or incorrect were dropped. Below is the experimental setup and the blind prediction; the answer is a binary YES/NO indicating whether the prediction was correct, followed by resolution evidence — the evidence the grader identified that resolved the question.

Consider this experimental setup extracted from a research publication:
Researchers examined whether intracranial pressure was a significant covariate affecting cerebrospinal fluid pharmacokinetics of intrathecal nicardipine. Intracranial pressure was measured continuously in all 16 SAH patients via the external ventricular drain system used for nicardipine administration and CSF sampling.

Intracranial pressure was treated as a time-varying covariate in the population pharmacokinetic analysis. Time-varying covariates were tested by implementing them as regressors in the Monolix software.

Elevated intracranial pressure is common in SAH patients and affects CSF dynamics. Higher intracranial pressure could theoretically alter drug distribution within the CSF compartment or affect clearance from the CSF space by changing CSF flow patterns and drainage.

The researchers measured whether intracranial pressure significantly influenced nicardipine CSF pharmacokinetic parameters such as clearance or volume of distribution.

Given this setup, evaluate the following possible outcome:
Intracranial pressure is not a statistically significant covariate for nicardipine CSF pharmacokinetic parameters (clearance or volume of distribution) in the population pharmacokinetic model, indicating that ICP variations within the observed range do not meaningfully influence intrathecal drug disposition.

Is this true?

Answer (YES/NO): NO